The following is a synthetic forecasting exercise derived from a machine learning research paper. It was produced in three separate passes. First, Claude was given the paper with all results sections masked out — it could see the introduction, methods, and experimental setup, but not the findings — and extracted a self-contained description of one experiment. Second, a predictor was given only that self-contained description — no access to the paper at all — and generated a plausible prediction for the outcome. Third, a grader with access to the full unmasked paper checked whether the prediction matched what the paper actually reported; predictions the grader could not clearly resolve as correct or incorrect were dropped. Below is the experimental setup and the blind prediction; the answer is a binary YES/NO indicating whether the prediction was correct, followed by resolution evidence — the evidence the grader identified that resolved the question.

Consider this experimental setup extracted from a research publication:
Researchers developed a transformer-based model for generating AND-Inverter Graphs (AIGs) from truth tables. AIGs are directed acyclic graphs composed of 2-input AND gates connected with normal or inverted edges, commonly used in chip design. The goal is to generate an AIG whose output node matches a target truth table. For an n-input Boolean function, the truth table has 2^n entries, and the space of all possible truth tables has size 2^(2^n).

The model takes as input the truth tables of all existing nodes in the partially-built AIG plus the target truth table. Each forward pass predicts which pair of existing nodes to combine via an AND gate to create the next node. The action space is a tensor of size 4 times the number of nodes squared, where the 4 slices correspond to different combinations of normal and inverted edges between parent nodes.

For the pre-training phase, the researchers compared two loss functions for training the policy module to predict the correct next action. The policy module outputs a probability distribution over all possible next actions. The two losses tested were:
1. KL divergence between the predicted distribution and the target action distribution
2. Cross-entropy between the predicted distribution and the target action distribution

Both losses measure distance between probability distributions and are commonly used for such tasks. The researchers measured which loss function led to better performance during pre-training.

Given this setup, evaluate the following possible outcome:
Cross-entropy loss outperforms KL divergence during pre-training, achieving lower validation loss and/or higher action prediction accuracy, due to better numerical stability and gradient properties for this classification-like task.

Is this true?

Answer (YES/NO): NO